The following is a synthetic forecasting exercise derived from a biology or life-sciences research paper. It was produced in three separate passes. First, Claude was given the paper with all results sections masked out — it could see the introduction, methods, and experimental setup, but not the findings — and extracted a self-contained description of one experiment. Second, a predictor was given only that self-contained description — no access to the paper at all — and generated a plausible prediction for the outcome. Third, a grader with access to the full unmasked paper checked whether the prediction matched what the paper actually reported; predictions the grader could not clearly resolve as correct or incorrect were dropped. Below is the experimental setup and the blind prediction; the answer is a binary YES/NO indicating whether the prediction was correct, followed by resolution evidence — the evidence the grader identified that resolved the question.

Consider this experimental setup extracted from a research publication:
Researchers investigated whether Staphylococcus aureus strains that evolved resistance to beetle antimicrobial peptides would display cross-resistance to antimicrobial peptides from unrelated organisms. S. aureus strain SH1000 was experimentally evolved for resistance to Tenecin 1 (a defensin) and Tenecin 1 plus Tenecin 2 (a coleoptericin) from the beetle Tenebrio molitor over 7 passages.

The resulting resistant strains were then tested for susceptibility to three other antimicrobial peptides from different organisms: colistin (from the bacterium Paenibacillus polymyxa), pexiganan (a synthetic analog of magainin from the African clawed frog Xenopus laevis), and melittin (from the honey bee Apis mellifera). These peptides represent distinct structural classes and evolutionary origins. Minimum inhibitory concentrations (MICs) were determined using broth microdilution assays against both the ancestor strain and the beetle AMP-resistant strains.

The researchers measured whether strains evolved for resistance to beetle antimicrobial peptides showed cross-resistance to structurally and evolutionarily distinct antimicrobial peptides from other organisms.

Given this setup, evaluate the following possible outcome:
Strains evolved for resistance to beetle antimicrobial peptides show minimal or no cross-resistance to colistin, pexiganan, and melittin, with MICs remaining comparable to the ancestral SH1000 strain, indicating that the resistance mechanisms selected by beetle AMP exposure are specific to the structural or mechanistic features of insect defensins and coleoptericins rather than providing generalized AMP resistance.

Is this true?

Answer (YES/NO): NO